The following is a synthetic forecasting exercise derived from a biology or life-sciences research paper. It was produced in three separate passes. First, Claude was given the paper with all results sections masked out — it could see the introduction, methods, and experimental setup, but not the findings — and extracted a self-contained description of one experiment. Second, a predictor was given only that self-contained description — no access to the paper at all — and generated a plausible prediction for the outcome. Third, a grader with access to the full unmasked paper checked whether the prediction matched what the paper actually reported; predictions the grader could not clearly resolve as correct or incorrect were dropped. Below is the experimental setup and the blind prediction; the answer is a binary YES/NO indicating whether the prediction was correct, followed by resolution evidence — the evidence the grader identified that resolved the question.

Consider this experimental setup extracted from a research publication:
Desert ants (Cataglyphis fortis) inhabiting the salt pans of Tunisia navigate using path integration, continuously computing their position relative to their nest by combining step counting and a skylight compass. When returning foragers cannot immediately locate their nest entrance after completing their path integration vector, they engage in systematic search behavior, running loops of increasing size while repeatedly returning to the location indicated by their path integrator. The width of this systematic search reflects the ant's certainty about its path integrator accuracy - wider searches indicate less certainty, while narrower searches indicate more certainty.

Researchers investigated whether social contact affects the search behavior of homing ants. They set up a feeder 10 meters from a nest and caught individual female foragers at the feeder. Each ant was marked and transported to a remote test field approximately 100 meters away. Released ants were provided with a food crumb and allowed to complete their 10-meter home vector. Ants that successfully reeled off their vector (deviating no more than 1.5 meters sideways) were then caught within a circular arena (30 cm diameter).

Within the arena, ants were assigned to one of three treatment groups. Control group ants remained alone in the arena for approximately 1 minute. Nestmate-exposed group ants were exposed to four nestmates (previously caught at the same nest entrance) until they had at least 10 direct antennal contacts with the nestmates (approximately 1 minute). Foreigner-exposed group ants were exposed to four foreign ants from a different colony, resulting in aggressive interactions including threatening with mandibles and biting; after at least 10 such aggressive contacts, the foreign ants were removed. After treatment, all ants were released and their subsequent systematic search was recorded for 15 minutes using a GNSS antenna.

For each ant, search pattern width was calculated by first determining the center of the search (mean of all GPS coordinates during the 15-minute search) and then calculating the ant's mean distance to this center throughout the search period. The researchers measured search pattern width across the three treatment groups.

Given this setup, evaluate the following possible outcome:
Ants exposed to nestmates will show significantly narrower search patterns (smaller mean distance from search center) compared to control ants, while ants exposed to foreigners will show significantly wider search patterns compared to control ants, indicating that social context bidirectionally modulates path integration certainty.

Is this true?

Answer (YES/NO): NO